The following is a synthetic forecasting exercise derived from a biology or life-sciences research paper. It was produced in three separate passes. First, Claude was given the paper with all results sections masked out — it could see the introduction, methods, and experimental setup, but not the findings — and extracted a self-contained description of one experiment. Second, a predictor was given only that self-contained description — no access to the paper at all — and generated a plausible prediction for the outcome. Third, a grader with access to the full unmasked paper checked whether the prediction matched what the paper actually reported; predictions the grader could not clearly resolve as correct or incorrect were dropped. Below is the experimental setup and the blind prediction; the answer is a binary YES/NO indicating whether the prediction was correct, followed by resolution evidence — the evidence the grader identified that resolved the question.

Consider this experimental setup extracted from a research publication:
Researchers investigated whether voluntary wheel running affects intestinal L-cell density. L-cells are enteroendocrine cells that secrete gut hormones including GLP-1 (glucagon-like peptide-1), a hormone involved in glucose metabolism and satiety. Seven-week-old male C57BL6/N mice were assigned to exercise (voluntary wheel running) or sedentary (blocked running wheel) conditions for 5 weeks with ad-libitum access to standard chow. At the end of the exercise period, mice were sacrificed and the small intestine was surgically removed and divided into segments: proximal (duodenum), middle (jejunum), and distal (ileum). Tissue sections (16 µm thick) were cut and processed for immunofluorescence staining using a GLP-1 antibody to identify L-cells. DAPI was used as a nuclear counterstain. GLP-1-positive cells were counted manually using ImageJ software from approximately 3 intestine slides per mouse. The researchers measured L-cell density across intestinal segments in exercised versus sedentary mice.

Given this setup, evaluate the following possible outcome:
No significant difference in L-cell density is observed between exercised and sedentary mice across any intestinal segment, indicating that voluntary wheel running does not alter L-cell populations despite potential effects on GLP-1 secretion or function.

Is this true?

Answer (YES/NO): NO